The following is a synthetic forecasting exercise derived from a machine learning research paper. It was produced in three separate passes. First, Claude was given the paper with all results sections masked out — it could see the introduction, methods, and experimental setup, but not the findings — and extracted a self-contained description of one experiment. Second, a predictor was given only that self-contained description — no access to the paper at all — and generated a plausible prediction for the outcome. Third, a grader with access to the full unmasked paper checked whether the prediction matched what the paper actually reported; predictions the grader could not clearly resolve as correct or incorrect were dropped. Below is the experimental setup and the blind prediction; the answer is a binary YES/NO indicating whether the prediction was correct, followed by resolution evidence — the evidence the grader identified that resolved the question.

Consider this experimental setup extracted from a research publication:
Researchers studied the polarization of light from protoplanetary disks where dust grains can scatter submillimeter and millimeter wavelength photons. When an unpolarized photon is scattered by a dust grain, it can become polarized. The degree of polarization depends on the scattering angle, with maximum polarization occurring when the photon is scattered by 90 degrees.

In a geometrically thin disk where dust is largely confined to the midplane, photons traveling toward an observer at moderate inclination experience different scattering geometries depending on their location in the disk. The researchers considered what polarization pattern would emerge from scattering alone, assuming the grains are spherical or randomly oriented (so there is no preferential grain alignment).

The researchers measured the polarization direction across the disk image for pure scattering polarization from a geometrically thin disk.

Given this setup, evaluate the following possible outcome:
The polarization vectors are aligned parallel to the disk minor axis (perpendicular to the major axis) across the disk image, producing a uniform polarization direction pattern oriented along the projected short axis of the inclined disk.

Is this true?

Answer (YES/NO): YES